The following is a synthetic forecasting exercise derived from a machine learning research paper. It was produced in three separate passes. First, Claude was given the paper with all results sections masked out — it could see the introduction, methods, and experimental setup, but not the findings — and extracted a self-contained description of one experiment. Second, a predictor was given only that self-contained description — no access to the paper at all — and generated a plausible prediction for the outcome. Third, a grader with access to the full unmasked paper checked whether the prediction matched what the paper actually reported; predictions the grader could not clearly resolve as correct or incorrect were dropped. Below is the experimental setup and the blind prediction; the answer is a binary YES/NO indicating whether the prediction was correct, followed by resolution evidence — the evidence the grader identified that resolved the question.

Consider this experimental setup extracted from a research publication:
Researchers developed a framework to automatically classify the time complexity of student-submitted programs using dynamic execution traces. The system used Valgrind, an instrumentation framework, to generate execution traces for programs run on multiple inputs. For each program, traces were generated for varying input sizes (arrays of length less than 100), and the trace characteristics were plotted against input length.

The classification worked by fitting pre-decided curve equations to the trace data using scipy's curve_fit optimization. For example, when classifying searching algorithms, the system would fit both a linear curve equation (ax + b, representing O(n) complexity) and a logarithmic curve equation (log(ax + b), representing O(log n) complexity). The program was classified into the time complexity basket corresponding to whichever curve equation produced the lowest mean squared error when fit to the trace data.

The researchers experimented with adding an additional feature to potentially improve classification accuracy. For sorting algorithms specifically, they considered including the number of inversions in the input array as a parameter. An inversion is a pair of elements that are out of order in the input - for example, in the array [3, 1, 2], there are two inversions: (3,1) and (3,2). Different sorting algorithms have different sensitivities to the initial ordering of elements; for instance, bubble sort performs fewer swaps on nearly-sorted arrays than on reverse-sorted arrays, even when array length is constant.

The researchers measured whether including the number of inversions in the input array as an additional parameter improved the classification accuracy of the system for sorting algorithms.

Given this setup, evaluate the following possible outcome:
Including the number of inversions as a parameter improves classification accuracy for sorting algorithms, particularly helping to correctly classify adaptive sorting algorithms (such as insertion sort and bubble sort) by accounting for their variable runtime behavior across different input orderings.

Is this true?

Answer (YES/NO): NO